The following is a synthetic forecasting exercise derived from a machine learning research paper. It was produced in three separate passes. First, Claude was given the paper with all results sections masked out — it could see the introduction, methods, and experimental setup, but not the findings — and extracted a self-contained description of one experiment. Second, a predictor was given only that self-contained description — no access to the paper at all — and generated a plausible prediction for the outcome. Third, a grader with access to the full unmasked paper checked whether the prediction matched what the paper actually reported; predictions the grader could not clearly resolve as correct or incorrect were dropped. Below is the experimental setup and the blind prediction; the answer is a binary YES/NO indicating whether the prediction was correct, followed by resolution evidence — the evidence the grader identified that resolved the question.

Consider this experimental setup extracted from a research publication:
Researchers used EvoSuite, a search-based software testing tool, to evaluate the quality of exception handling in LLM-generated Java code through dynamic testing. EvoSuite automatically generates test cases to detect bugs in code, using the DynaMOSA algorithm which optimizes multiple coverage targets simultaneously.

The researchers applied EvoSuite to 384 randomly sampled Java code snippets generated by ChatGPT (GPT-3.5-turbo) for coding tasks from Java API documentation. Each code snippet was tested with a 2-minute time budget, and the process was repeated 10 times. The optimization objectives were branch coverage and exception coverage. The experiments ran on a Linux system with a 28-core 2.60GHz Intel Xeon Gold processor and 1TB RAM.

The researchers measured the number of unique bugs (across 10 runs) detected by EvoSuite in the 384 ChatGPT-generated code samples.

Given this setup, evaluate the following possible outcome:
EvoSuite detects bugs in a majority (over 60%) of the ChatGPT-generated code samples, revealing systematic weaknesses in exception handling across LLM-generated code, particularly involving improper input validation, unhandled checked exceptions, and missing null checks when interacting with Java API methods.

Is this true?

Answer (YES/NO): NO